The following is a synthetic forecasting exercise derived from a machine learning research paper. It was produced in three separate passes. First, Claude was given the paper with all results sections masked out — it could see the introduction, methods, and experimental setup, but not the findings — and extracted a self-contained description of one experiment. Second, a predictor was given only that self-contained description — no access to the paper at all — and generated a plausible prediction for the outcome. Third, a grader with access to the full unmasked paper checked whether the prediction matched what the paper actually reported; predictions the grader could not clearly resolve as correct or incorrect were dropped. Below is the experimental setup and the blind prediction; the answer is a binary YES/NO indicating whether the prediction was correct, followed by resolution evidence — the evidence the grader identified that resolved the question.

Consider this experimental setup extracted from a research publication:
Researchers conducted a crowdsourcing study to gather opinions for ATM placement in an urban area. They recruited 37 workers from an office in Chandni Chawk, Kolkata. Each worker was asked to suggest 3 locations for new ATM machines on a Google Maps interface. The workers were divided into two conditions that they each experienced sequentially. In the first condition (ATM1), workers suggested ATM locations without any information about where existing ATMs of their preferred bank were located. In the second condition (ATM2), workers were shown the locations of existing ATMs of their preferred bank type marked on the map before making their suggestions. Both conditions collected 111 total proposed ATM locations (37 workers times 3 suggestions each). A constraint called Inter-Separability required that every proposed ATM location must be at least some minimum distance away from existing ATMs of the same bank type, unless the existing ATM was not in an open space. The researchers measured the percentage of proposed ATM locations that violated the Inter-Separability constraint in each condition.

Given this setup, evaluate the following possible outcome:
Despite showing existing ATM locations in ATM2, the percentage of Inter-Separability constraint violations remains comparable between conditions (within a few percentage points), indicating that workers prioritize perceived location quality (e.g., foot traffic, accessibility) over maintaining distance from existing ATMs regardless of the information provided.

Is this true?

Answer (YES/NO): NO